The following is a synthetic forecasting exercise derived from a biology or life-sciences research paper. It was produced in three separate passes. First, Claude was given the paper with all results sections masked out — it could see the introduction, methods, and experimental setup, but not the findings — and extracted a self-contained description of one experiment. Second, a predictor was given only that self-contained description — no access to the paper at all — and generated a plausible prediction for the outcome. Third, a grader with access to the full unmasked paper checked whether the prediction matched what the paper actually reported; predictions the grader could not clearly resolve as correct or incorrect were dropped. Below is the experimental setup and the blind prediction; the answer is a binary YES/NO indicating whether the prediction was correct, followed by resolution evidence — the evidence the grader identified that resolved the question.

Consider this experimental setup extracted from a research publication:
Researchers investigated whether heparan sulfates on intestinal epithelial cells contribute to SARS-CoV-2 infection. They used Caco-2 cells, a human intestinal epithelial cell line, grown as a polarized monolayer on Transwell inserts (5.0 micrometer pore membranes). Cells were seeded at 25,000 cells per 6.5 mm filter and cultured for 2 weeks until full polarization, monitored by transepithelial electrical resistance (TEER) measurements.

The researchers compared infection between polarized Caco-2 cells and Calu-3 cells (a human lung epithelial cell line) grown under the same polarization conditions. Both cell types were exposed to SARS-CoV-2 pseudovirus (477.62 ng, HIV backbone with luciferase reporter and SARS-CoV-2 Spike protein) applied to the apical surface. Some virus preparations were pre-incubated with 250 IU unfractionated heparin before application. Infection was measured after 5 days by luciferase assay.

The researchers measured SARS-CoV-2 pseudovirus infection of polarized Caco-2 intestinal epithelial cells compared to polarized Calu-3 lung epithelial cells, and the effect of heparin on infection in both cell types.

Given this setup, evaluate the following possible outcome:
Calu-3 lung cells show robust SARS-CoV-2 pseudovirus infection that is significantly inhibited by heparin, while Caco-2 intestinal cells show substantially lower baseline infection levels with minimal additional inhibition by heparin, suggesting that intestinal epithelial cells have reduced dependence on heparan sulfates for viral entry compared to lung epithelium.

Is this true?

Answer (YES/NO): NO